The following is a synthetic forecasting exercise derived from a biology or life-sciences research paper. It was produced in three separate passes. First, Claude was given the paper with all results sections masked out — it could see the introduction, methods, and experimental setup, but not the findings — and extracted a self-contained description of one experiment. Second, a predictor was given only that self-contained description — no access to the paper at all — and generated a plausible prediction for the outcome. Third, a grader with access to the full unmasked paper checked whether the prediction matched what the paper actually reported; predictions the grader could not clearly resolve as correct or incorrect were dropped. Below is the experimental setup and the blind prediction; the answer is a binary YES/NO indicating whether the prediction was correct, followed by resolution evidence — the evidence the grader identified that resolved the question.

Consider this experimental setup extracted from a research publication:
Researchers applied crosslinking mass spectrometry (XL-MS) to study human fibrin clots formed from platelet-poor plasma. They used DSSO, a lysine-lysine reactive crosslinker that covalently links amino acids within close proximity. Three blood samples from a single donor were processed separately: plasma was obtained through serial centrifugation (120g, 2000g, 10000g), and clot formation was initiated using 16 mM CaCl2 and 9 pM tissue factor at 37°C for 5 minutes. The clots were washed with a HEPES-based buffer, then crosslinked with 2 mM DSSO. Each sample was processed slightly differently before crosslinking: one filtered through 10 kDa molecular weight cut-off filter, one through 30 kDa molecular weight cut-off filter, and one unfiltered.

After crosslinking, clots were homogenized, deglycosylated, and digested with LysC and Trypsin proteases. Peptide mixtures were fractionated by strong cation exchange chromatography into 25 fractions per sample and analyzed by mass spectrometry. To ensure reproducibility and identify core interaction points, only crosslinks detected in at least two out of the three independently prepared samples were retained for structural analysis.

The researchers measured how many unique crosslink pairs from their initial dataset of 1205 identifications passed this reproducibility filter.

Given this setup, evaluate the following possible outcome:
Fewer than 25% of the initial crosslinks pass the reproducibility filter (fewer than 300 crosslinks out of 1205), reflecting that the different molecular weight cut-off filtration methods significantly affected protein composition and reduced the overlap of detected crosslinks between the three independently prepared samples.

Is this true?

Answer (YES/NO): NO